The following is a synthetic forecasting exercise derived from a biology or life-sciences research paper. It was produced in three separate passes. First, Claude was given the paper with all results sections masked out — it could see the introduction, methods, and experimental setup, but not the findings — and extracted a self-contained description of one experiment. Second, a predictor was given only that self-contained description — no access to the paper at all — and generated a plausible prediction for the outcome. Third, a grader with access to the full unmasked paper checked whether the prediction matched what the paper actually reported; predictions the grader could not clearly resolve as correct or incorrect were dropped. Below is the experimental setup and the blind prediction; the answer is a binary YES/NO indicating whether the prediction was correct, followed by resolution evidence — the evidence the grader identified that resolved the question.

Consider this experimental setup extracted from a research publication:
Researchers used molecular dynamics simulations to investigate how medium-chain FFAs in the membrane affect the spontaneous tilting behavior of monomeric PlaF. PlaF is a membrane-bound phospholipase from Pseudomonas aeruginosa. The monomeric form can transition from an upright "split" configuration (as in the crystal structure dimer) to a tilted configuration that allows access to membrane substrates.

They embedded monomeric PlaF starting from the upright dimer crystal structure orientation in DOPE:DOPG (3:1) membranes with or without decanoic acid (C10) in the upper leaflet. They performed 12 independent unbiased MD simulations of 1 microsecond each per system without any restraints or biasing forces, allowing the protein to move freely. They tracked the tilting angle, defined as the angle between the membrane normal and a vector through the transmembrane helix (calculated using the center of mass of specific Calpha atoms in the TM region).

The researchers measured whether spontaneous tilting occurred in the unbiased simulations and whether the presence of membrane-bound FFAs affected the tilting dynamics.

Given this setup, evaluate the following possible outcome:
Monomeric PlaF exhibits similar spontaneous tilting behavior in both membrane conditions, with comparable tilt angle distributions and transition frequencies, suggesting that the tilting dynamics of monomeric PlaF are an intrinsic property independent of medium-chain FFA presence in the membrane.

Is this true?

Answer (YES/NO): NO